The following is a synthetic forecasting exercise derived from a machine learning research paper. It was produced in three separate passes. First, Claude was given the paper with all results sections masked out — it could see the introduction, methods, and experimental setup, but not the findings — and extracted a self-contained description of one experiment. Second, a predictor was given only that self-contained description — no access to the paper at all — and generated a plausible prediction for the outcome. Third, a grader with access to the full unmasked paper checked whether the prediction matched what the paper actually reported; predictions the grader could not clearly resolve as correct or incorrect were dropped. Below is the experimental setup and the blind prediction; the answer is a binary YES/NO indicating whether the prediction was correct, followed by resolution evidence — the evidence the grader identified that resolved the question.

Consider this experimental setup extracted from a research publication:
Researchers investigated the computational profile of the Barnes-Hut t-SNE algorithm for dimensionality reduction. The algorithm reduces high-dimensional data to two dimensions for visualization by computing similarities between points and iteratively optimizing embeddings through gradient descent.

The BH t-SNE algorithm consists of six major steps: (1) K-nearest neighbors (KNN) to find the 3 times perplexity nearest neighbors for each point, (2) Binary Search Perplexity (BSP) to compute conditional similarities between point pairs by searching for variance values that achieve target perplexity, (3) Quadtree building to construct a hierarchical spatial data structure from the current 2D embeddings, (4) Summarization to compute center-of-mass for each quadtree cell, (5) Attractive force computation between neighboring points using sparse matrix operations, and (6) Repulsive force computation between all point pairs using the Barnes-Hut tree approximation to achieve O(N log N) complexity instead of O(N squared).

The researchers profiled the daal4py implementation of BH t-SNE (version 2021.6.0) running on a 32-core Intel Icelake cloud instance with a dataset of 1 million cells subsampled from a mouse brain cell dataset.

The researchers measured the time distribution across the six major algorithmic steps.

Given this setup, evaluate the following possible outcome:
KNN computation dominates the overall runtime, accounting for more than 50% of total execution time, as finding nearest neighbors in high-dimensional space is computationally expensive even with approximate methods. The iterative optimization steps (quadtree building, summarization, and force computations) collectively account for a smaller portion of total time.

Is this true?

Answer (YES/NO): NO